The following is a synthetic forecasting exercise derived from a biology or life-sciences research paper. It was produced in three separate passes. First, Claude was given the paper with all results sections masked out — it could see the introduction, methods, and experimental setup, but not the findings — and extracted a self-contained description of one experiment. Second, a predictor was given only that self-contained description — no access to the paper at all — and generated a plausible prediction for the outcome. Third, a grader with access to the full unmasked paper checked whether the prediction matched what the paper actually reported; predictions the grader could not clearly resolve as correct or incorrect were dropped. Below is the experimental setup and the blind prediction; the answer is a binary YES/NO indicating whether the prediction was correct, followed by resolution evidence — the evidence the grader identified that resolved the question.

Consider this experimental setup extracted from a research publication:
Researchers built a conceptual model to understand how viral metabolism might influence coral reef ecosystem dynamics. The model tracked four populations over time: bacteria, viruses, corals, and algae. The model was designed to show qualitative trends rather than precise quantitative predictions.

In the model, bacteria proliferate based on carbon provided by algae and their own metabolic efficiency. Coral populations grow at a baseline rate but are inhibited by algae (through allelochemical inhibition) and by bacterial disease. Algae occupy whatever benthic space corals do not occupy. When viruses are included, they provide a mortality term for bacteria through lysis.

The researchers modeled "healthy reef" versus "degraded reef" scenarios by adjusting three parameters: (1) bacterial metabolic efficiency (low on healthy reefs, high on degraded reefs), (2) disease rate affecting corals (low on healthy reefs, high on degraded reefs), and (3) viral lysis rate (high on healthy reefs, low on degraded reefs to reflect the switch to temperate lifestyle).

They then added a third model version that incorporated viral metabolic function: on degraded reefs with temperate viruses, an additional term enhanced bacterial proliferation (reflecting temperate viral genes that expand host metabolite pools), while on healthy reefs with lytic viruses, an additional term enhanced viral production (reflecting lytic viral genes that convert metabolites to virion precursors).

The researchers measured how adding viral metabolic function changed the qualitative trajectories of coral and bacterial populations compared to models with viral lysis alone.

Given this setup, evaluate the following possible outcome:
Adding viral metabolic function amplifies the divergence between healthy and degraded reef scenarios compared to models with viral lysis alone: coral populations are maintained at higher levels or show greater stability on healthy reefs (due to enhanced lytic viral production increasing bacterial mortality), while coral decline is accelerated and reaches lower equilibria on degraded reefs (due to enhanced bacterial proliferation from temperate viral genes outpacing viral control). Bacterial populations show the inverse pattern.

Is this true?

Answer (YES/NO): NO